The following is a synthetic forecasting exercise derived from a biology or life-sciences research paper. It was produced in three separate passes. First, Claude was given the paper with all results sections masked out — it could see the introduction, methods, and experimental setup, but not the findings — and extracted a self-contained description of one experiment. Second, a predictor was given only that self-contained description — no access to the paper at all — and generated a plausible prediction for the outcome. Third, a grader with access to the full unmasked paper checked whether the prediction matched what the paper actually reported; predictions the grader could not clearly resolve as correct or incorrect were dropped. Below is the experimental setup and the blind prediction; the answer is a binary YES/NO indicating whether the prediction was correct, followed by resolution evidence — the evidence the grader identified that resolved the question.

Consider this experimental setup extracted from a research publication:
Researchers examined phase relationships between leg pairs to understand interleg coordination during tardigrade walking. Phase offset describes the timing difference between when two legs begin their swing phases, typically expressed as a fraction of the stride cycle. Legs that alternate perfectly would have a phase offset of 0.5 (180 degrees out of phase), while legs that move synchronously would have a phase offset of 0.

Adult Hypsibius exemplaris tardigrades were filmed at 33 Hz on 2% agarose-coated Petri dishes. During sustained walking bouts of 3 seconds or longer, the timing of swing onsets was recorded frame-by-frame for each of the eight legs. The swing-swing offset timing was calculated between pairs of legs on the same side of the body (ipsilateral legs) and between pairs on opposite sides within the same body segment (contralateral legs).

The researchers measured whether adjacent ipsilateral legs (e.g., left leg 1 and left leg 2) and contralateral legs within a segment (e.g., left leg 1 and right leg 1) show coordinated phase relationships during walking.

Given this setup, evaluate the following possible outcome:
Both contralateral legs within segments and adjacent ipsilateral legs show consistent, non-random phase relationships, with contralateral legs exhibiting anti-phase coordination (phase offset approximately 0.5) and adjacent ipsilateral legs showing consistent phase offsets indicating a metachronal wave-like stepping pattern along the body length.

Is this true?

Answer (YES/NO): YES